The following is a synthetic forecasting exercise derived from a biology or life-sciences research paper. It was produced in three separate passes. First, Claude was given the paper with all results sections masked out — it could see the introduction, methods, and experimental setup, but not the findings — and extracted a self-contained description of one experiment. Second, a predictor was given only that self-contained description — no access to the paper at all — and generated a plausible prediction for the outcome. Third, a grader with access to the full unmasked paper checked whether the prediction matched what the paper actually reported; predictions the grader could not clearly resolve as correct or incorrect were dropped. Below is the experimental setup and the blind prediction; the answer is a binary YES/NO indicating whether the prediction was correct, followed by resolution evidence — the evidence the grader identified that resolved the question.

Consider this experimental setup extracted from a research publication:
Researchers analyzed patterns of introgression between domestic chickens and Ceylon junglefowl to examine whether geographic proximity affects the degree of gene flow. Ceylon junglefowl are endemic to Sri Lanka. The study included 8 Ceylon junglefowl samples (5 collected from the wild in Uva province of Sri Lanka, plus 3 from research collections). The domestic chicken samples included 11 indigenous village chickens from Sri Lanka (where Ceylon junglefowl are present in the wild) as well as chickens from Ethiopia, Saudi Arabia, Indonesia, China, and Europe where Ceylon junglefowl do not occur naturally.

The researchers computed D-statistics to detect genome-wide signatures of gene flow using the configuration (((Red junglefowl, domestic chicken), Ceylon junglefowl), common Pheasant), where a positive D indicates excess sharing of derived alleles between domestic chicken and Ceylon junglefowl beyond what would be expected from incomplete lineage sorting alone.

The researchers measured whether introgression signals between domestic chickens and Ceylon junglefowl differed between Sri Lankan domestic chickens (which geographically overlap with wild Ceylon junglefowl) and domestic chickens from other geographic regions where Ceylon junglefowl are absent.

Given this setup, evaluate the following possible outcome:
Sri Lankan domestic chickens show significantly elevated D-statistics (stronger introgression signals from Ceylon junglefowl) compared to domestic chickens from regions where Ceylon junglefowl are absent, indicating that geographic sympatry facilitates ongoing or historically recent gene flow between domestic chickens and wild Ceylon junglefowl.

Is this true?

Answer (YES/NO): YES